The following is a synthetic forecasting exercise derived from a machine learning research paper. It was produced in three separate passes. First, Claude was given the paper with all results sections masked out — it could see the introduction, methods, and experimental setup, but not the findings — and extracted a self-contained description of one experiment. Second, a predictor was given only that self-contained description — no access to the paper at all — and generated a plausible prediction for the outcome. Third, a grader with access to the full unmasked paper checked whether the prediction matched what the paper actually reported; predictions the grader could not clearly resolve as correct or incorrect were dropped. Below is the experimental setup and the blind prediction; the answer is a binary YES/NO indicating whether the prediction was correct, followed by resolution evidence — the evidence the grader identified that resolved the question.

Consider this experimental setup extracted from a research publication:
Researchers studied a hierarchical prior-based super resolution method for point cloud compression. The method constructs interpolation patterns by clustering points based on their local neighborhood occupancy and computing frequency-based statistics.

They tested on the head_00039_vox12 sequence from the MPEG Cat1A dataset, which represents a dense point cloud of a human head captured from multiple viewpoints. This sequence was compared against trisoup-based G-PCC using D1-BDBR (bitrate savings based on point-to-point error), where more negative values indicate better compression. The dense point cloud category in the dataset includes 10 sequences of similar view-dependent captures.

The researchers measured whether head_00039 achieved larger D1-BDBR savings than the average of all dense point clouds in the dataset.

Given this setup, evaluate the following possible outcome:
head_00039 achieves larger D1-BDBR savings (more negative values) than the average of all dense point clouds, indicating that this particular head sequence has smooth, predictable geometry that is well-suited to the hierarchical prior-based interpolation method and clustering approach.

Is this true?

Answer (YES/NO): YES